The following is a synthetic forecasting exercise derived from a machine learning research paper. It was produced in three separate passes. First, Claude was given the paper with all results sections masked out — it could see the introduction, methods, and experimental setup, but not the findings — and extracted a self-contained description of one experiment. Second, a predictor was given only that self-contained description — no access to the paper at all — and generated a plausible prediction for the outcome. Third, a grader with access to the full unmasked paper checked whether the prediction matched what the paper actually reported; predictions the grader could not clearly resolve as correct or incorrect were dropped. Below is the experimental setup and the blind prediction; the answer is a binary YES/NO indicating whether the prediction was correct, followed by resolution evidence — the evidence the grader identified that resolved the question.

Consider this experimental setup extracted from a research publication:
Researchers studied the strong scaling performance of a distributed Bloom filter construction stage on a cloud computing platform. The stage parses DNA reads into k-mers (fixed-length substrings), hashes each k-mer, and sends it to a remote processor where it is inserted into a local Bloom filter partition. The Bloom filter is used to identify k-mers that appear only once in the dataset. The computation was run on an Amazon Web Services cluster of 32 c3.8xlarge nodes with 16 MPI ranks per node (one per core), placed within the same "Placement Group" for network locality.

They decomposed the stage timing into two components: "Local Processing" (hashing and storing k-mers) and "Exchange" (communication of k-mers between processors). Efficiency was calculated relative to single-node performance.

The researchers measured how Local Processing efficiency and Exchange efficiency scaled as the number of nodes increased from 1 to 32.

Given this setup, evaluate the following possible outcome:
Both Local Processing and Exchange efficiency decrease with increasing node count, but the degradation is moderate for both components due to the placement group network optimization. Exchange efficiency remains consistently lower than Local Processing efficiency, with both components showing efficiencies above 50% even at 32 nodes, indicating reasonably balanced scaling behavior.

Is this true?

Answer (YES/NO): NO